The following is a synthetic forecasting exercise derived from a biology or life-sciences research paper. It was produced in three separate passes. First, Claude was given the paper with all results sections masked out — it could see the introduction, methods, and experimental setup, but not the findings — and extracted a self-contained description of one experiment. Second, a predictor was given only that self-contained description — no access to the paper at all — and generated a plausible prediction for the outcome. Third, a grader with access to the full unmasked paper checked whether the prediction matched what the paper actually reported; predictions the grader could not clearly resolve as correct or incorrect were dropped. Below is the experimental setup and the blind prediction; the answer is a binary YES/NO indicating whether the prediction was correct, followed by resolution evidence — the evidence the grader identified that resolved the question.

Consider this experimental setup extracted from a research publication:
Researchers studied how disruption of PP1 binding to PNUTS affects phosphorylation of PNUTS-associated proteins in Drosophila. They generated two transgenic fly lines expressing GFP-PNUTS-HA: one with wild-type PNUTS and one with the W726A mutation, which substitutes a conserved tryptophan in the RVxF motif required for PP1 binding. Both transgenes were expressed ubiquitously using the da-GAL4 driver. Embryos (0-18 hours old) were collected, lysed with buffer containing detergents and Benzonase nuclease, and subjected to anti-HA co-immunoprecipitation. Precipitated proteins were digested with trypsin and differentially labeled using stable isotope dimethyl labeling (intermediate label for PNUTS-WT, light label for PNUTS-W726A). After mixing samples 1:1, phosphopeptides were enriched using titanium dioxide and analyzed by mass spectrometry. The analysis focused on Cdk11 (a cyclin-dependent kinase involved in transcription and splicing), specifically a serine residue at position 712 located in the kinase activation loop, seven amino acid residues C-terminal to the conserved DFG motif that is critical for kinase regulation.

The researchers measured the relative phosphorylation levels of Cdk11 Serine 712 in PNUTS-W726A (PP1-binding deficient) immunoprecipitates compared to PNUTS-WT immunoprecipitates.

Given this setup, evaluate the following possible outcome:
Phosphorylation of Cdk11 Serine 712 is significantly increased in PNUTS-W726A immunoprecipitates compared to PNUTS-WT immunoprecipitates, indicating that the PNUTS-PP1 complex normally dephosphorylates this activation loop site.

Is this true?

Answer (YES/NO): YES